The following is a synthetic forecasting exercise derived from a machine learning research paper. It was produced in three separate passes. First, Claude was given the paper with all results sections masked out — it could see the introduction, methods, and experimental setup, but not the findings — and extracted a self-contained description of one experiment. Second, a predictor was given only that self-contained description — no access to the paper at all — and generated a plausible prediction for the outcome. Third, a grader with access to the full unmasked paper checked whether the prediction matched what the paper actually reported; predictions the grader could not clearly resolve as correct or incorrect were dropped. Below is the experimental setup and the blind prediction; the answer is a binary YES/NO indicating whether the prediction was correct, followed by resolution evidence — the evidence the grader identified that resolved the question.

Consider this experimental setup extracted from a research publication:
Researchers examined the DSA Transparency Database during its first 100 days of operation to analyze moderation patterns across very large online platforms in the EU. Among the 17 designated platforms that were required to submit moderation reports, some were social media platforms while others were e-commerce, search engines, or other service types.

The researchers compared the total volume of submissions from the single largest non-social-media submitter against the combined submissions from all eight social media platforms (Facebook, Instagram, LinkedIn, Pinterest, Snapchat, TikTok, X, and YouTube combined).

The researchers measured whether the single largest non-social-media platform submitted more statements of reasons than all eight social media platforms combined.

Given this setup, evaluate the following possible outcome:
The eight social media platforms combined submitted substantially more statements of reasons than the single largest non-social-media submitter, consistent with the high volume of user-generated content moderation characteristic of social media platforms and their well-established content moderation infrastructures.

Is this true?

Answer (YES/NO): NO